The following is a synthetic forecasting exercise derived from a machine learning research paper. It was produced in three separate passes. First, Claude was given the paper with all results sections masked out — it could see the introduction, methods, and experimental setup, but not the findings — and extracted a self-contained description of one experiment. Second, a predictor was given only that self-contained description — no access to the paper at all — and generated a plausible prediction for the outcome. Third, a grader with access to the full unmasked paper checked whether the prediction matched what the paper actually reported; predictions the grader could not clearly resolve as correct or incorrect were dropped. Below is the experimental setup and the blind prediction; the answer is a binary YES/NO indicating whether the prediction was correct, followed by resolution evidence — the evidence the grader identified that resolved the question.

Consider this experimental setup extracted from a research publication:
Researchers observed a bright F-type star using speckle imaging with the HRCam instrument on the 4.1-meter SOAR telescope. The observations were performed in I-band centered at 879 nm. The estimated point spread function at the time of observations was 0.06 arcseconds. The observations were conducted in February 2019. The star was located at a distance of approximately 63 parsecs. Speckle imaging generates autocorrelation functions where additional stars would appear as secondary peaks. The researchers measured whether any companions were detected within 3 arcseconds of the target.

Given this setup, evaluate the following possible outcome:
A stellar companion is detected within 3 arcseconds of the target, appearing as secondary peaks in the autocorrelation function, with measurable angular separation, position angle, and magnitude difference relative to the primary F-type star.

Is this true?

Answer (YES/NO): NO